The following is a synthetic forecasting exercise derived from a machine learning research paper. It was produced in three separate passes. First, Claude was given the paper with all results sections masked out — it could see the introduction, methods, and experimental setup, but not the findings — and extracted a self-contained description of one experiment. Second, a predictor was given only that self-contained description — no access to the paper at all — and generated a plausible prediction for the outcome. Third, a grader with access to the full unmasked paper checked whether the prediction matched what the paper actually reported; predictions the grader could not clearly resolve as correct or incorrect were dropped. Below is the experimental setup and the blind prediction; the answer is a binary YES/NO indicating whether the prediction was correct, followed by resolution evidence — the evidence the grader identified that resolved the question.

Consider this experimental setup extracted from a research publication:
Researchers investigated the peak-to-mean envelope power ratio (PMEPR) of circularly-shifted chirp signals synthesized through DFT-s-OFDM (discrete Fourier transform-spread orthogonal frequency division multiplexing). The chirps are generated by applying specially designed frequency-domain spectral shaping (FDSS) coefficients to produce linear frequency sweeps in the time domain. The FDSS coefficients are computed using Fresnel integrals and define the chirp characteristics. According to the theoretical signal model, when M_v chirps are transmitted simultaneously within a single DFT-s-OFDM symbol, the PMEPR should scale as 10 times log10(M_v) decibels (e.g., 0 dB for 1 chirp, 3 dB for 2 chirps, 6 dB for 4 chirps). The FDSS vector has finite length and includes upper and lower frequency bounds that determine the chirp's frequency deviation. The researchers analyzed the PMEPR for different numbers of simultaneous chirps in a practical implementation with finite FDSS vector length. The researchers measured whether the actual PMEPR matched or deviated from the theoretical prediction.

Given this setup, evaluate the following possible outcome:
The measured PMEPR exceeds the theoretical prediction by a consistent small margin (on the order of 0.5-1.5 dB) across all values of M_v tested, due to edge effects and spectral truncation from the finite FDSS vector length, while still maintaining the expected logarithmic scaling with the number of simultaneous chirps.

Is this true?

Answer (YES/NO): NO